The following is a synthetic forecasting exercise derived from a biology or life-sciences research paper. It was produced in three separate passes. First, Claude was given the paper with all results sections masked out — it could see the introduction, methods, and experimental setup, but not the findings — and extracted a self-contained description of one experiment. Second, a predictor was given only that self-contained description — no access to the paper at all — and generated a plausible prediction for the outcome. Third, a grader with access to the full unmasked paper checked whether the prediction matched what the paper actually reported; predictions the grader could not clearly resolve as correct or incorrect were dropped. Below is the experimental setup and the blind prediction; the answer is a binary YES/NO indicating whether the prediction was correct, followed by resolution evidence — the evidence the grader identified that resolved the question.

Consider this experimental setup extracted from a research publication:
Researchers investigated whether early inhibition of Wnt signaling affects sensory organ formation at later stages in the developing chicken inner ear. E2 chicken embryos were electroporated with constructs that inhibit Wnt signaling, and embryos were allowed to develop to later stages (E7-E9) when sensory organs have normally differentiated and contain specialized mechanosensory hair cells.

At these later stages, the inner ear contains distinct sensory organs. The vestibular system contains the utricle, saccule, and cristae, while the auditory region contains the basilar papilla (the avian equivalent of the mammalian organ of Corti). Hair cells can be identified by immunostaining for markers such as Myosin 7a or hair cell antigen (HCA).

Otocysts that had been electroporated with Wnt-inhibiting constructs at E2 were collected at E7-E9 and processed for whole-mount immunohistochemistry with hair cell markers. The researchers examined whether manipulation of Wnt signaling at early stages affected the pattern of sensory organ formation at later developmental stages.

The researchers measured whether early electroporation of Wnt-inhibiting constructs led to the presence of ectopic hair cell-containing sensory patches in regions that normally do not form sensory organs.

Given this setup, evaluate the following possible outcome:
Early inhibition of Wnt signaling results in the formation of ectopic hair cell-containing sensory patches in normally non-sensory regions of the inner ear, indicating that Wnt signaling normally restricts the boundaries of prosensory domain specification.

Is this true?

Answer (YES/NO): YES